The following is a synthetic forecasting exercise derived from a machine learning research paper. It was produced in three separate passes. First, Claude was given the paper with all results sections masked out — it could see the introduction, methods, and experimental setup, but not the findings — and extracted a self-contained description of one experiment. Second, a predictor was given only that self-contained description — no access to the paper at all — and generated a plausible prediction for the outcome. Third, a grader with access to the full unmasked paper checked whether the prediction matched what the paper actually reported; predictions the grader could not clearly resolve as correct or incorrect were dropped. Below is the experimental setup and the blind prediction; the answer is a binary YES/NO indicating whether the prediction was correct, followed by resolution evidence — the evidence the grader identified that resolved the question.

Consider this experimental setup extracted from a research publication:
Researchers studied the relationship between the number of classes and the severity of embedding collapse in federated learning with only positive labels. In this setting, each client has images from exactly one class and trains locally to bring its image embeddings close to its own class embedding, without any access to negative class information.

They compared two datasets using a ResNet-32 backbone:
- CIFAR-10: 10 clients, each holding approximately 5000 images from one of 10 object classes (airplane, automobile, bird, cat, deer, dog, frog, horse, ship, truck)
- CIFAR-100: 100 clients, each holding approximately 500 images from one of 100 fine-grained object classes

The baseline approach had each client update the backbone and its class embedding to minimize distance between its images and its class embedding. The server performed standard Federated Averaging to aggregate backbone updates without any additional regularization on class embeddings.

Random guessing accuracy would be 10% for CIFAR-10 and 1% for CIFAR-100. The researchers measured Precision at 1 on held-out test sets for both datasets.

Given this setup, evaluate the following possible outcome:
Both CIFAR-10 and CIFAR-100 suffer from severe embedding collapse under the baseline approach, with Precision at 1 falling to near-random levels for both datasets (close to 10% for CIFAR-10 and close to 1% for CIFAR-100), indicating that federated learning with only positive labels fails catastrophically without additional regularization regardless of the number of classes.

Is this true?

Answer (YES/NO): YES